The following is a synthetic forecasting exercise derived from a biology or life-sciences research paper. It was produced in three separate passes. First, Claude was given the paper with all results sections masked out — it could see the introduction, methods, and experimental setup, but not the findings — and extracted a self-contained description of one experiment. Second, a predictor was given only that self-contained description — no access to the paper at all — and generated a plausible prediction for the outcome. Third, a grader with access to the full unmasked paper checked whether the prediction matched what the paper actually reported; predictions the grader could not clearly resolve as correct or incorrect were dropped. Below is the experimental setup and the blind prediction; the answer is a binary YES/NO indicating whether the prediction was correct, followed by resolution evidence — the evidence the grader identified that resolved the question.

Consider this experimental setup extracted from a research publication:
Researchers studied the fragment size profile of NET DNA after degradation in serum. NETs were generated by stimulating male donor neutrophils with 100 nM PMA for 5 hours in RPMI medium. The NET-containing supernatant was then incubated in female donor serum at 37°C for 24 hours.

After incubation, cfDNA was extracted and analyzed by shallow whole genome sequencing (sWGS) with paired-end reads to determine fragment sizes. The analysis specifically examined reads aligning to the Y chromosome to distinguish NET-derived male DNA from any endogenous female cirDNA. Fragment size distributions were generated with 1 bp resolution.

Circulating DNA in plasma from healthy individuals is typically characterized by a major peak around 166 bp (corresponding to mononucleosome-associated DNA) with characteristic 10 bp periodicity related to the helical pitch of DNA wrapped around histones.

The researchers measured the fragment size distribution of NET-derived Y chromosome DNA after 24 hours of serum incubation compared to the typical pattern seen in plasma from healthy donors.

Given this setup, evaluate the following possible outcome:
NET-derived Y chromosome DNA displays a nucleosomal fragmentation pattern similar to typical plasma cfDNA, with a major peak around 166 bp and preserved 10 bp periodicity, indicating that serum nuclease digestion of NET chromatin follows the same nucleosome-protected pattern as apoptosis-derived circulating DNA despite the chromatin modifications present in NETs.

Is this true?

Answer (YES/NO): YES